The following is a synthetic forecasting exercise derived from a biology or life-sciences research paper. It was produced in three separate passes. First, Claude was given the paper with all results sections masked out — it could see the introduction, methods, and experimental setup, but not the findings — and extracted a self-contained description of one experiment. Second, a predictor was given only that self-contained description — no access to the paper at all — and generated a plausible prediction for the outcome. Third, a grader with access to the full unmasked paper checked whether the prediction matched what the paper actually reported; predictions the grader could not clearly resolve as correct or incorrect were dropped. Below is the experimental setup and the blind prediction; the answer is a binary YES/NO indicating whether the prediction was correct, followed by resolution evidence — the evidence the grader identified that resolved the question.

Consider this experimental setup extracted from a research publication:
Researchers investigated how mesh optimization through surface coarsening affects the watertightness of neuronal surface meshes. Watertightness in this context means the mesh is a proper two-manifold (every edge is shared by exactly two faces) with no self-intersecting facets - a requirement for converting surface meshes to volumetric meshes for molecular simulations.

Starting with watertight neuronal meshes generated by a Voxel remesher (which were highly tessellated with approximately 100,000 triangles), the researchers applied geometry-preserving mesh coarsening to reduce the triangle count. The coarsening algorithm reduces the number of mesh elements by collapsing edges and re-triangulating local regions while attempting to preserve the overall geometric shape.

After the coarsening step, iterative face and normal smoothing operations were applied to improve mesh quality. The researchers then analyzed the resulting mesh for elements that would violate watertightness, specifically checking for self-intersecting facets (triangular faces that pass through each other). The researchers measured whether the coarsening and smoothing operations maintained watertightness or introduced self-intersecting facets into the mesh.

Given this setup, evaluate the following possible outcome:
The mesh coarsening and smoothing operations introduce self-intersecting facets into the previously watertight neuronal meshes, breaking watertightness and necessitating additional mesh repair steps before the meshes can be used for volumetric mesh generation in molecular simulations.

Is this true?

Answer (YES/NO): YES